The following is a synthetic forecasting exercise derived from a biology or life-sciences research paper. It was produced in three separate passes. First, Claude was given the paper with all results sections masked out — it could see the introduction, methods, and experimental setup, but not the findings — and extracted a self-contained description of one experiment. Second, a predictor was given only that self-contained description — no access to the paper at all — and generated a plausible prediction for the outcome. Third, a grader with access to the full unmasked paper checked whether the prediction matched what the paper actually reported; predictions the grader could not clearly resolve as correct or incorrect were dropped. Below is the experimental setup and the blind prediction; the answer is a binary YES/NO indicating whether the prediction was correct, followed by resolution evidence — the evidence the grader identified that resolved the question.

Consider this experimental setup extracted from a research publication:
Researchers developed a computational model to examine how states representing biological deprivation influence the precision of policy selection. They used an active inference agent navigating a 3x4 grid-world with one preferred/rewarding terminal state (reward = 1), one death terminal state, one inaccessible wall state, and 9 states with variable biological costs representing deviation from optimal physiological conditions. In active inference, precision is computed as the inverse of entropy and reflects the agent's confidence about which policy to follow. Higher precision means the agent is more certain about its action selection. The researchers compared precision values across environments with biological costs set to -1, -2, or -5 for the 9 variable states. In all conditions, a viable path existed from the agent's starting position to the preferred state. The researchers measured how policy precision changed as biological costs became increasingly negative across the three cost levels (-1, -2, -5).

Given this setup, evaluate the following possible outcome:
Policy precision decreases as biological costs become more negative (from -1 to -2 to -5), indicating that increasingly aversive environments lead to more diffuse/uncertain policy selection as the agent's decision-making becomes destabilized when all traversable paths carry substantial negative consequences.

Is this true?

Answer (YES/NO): NO